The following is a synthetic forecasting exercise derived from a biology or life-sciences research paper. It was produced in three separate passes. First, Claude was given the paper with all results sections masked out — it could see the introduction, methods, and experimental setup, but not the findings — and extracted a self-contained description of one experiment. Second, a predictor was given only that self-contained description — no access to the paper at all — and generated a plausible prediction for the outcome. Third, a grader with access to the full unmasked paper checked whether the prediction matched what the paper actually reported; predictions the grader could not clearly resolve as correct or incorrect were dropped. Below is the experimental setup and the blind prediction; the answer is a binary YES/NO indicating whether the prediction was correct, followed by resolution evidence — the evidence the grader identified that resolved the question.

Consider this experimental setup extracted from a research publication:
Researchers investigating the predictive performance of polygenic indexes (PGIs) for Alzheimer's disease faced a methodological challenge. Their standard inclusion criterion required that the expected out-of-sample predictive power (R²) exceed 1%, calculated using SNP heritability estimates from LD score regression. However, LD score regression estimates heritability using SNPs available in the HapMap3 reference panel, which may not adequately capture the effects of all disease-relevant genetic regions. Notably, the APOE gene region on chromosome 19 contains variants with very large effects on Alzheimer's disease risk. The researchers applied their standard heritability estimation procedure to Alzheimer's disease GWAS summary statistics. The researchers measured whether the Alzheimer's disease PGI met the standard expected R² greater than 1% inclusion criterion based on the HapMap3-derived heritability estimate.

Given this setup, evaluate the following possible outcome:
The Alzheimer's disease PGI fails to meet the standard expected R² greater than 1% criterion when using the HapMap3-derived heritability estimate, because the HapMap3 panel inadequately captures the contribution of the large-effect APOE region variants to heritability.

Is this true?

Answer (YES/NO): YES